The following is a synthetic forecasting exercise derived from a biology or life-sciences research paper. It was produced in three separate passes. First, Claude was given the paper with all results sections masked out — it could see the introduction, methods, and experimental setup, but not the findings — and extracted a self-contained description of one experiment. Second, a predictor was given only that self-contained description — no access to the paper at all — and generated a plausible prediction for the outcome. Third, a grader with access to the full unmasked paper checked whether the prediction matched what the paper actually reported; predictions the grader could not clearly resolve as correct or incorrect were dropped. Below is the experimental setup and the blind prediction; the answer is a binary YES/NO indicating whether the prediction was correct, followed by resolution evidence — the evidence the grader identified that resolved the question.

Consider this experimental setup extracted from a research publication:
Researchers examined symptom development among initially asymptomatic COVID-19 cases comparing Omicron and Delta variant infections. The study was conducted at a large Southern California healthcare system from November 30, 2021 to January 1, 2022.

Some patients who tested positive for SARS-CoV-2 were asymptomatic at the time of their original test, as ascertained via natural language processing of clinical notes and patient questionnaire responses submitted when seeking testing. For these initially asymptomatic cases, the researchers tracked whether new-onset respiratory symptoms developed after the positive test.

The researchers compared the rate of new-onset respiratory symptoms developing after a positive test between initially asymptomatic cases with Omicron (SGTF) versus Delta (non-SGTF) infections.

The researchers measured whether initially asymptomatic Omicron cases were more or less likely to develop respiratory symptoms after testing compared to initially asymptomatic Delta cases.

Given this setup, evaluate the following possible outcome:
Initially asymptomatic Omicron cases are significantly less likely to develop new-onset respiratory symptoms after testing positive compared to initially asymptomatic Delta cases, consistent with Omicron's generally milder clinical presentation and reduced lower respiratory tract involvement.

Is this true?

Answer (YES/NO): YES